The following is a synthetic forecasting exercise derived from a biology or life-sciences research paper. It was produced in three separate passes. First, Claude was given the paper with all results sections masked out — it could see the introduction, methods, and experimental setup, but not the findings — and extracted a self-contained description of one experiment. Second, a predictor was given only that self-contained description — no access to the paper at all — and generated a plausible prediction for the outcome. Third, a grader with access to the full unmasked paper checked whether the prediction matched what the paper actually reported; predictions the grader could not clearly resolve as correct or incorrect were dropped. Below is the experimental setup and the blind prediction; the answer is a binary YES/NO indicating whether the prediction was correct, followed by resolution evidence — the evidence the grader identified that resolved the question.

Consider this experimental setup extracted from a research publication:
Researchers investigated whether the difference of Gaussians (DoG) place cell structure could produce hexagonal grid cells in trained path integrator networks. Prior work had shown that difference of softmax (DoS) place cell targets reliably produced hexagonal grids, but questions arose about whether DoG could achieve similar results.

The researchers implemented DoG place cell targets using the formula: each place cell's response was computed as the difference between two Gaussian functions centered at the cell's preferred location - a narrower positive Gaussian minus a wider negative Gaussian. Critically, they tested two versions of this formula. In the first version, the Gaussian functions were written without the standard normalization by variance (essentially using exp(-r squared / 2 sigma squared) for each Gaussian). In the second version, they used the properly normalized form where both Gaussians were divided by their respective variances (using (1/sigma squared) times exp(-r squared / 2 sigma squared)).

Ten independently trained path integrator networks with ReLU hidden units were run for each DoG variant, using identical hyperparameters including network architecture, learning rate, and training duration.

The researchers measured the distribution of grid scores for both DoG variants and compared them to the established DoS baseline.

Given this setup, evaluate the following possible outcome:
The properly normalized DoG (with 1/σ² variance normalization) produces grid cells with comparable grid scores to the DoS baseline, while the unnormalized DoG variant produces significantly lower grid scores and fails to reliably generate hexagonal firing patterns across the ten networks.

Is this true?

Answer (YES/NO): YES